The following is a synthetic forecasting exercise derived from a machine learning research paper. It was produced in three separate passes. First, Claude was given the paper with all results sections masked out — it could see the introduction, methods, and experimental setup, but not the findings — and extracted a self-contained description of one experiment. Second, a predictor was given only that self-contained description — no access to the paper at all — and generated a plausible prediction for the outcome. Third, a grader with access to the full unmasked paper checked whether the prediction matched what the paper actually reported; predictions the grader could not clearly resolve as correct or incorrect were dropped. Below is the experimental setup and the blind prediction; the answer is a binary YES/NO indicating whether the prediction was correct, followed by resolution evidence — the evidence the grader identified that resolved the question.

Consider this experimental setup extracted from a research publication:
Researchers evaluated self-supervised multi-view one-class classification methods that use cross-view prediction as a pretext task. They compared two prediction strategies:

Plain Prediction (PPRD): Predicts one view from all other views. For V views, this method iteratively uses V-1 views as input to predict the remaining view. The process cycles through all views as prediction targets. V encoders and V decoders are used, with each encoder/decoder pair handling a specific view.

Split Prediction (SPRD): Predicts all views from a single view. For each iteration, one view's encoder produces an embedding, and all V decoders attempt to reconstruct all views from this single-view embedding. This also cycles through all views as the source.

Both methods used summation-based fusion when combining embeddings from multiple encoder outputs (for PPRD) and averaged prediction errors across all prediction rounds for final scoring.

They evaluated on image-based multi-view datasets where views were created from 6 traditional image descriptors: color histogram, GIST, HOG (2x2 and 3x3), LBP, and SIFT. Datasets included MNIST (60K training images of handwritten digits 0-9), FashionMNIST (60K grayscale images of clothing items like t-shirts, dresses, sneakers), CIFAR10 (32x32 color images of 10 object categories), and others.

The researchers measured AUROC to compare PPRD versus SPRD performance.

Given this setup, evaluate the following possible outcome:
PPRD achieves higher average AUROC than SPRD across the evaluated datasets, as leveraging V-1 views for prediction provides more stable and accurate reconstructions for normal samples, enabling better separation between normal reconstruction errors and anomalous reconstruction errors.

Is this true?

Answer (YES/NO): NO